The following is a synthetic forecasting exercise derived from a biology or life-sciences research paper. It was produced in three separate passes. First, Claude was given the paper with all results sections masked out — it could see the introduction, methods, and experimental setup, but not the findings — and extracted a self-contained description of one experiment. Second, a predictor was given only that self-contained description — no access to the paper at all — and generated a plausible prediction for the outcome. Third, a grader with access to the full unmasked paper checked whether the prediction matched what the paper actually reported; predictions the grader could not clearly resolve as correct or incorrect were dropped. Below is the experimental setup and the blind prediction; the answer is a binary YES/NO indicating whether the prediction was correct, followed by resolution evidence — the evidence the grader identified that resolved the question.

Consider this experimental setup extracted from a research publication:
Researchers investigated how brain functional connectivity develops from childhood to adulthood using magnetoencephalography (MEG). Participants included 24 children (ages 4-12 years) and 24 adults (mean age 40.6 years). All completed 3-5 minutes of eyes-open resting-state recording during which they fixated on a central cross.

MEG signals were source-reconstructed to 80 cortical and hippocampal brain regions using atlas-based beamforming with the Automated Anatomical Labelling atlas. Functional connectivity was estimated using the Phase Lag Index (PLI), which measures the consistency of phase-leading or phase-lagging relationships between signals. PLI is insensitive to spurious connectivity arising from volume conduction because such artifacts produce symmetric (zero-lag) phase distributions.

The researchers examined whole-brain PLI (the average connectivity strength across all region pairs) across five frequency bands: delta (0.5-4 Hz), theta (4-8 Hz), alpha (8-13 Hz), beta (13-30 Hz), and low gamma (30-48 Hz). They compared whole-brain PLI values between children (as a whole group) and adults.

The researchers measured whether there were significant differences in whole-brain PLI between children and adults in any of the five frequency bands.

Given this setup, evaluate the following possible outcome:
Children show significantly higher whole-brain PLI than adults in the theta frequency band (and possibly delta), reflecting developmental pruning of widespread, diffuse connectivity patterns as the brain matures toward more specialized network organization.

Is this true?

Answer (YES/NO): NO